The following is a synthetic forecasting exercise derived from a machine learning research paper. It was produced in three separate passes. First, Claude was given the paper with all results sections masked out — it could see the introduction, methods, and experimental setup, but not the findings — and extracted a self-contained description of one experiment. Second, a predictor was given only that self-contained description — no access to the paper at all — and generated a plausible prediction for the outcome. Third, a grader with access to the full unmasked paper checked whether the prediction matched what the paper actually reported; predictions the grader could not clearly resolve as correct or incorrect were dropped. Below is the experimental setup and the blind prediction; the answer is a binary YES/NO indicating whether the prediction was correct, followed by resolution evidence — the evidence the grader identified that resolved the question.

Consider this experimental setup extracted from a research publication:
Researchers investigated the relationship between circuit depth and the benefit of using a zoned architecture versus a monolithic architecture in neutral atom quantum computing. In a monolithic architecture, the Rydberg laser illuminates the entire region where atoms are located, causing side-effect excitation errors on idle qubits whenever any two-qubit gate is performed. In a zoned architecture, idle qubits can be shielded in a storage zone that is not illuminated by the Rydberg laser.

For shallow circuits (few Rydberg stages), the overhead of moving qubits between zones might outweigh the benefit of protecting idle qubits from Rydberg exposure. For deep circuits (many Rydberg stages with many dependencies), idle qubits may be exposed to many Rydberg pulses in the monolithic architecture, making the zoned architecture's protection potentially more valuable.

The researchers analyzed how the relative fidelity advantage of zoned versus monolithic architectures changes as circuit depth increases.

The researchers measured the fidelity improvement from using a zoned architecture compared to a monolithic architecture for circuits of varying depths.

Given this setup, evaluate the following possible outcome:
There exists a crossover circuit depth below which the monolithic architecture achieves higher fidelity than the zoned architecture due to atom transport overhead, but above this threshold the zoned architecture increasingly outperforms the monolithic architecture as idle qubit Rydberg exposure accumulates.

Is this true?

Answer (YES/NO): NO